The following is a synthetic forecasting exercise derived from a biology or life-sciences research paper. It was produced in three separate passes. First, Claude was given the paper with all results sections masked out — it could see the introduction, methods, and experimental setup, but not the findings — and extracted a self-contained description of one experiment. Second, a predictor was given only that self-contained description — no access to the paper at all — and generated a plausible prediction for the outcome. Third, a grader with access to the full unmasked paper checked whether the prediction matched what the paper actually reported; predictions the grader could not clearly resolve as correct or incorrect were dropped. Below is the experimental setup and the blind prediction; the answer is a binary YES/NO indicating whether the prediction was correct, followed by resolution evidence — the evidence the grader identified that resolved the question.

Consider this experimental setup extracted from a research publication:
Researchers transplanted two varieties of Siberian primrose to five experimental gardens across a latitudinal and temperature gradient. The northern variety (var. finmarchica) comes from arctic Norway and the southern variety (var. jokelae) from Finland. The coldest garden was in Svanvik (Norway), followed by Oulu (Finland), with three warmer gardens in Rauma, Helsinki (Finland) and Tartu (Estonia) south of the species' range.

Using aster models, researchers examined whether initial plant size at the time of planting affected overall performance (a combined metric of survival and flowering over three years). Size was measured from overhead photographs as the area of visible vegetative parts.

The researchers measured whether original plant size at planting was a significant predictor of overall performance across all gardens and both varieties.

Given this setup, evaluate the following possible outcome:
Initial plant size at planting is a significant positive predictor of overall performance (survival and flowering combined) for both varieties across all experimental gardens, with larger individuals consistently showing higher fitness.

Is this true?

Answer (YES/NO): YES